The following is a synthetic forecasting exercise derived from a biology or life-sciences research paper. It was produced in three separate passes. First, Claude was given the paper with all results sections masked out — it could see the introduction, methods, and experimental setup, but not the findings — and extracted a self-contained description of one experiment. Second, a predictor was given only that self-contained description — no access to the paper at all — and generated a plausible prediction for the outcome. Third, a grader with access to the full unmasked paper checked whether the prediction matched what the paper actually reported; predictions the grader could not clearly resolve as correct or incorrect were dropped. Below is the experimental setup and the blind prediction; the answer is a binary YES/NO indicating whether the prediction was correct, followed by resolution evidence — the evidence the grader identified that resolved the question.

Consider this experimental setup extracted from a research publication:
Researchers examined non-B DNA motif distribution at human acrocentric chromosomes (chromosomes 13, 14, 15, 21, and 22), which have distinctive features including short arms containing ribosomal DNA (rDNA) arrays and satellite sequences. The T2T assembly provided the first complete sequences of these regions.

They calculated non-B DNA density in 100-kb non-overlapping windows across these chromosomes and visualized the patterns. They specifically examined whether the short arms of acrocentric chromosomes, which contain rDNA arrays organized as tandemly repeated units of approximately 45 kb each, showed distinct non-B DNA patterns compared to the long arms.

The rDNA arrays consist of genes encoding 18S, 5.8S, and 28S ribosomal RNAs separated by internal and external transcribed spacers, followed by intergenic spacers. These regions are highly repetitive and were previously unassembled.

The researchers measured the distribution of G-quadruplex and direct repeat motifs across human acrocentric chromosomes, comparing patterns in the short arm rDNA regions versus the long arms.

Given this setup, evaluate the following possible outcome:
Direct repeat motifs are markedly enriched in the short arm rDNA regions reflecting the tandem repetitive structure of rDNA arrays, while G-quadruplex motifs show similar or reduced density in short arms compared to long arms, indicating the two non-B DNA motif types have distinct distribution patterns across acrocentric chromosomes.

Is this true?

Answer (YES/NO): NO